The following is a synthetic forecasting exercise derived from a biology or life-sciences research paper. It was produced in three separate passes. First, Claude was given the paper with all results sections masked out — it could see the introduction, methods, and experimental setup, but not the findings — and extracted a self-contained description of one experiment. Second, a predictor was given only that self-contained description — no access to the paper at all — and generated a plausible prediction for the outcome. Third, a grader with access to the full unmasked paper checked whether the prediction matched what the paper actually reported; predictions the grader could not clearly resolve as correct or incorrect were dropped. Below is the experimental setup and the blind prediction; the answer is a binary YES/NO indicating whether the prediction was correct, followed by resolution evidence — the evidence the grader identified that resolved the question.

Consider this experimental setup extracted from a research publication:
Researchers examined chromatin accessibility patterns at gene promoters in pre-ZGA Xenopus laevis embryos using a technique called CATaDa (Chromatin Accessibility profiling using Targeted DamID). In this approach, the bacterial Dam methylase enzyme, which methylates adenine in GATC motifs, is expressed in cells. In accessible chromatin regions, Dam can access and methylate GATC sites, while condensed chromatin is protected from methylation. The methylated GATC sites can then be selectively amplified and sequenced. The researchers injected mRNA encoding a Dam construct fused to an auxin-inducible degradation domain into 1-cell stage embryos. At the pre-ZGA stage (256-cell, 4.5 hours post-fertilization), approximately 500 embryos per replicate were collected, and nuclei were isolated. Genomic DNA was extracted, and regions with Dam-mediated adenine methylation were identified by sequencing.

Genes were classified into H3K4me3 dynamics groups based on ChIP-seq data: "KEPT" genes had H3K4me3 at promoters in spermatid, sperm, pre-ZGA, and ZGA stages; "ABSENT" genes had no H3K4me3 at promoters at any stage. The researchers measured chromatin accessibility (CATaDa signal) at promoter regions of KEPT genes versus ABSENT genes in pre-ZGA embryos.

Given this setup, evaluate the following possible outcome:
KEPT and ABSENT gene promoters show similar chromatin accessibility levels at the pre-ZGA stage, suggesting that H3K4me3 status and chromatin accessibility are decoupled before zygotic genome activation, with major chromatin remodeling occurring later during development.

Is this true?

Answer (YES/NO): NO